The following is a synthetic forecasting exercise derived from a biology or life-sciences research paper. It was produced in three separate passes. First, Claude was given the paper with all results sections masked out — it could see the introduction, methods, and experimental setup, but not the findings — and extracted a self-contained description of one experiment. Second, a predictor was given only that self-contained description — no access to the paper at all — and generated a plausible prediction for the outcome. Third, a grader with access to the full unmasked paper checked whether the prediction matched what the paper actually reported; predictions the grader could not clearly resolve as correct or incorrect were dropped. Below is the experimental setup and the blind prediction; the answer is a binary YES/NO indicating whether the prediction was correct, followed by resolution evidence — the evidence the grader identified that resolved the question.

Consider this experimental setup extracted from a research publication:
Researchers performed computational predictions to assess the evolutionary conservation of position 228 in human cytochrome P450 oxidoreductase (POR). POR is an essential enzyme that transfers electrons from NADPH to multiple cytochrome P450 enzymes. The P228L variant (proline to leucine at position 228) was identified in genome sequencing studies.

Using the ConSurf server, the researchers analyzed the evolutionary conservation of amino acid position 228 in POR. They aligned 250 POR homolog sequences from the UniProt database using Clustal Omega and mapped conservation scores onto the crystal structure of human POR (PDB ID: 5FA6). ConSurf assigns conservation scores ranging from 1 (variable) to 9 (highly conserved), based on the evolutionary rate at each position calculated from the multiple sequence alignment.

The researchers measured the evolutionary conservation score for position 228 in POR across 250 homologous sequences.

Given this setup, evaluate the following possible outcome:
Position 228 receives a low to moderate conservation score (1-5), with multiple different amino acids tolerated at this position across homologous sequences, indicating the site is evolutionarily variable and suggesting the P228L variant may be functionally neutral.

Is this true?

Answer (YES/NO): NO